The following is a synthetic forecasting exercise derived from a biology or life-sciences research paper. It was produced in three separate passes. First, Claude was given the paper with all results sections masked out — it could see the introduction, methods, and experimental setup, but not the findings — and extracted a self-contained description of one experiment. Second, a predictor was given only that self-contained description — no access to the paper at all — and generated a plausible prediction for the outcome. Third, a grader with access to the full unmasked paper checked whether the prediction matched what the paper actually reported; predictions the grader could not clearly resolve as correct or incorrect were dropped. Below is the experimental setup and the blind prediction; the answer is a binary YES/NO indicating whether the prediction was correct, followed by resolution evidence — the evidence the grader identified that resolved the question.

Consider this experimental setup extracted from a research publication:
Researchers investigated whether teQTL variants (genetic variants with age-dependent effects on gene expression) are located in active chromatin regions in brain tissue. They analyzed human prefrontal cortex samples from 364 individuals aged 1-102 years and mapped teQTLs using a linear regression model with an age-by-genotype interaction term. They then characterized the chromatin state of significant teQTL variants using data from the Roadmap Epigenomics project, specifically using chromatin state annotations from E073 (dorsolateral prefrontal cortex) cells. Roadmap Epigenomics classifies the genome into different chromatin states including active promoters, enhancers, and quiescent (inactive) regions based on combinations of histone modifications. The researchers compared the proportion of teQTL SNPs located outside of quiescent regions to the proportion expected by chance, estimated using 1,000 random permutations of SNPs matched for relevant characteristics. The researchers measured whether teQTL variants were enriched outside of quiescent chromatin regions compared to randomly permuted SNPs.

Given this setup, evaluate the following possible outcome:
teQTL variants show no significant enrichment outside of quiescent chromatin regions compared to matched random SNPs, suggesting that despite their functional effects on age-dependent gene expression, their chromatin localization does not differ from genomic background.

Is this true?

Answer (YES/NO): NO